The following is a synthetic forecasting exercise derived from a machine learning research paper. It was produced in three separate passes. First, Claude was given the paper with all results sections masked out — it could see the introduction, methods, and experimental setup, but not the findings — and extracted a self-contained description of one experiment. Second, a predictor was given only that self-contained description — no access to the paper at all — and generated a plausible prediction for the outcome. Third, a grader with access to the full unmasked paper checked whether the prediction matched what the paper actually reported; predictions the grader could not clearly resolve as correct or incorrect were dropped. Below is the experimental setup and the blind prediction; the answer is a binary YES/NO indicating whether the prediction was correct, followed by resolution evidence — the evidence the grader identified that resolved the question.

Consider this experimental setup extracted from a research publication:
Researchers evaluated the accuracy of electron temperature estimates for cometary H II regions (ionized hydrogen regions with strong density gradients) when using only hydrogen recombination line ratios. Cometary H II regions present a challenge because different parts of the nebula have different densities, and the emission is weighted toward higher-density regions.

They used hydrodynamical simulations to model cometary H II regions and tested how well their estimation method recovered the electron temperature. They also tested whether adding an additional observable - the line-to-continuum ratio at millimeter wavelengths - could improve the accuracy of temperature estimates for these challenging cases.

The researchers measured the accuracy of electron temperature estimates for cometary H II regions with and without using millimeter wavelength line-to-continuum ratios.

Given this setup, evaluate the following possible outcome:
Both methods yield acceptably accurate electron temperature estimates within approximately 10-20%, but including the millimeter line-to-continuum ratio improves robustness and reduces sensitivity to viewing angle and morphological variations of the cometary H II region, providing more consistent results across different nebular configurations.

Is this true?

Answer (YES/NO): NO